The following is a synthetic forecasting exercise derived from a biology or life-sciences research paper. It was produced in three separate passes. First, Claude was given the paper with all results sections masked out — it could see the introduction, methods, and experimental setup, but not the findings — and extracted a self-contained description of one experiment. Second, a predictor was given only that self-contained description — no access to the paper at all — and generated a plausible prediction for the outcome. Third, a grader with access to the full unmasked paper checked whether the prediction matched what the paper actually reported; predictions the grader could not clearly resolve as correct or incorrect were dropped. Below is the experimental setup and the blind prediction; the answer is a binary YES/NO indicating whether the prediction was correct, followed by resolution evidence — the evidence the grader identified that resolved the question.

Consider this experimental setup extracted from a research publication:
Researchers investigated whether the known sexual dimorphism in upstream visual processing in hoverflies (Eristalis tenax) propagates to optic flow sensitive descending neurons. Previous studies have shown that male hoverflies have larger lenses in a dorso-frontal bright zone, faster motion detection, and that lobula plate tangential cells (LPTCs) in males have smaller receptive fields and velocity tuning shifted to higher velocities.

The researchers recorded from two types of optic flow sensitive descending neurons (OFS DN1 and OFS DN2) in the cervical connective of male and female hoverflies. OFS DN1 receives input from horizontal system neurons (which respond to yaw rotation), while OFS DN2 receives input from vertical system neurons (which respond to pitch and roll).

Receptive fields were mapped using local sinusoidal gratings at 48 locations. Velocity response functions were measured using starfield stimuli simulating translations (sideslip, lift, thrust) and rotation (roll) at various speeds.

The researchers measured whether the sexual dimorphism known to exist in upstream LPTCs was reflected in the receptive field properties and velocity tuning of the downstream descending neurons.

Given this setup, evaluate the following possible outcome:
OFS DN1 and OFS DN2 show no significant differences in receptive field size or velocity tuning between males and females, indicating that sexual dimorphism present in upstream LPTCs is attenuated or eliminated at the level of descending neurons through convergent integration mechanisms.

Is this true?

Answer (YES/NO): NO